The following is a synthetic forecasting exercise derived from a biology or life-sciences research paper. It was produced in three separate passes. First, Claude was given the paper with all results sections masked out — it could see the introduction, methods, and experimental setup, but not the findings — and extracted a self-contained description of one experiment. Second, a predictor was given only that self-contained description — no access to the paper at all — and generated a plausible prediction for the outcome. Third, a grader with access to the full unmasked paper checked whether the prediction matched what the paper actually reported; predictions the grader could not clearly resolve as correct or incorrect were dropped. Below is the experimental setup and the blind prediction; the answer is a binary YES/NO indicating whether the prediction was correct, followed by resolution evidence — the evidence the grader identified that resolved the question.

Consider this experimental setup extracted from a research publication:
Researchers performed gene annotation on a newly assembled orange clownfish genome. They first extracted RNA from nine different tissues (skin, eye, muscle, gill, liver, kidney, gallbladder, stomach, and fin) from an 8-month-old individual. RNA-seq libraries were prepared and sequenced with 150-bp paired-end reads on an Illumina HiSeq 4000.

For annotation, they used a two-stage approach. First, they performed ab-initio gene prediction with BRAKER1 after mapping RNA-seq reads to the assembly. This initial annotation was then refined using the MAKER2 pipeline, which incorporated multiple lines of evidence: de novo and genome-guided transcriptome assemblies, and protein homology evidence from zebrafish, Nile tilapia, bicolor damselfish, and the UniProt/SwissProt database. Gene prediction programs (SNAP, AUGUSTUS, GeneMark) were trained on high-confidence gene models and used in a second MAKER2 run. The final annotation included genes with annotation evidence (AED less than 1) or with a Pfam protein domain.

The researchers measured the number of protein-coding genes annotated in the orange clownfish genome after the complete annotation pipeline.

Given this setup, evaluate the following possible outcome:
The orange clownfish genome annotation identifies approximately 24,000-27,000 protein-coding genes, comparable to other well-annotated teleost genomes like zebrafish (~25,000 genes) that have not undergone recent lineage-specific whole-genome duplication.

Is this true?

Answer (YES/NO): YES